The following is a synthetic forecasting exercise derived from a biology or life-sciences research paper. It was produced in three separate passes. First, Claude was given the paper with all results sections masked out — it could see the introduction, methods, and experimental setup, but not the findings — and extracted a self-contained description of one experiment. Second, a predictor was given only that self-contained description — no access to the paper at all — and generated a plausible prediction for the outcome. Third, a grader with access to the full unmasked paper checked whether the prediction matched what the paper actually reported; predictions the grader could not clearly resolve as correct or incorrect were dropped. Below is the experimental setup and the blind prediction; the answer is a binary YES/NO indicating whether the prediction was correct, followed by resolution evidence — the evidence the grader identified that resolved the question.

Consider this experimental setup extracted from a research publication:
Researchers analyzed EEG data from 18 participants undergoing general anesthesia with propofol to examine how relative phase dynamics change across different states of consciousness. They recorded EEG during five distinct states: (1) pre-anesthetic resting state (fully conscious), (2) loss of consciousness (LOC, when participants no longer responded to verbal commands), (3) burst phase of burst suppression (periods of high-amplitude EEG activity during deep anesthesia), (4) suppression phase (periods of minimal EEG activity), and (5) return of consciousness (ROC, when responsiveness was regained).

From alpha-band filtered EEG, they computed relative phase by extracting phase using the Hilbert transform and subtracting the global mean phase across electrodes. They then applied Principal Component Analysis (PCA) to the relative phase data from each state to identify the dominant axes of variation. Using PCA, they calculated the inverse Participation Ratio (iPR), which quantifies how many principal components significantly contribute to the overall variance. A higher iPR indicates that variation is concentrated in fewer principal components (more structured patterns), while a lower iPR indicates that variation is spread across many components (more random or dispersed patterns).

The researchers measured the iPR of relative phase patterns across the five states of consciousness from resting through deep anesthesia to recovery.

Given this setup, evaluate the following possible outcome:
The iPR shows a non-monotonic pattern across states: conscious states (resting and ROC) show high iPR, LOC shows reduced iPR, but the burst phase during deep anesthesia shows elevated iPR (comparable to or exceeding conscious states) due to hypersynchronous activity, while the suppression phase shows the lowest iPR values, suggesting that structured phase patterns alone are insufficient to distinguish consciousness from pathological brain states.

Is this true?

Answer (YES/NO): NO